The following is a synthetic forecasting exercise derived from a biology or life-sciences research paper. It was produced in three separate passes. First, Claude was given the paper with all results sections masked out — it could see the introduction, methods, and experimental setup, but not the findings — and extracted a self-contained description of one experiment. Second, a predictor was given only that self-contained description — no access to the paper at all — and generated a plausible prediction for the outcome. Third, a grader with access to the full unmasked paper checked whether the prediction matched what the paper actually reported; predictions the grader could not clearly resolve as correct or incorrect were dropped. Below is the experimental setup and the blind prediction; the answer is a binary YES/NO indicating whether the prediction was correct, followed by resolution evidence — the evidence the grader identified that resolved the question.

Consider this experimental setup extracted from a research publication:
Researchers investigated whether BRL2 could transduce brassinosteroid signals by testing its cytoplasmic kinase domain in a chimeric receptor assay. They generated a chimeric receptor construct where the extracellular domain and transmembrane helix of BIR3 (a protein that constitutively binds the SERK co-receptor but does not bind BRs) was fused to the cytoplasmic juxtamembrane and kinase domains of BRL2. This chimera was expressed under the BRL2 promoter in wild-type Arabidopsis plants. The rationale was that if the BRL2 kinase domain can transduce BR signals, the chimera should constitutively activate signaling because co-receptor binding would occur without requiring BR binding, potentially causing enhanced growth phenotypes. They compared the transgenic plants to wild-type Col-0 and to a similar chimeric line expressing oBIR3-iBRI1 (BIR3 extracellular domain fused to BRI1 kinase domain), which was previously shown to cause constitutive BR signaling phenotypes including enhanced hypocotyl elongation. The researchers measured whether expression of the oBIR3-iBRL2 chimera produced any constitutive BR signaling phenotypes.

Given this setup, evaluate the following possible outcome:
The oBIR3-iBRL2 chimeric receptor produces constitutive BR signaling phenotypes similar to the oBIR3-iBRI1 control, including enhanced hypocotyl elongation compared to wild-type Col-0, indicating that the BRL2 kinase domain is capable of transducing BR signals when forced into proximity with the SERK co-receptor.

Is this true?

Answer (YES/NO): NO